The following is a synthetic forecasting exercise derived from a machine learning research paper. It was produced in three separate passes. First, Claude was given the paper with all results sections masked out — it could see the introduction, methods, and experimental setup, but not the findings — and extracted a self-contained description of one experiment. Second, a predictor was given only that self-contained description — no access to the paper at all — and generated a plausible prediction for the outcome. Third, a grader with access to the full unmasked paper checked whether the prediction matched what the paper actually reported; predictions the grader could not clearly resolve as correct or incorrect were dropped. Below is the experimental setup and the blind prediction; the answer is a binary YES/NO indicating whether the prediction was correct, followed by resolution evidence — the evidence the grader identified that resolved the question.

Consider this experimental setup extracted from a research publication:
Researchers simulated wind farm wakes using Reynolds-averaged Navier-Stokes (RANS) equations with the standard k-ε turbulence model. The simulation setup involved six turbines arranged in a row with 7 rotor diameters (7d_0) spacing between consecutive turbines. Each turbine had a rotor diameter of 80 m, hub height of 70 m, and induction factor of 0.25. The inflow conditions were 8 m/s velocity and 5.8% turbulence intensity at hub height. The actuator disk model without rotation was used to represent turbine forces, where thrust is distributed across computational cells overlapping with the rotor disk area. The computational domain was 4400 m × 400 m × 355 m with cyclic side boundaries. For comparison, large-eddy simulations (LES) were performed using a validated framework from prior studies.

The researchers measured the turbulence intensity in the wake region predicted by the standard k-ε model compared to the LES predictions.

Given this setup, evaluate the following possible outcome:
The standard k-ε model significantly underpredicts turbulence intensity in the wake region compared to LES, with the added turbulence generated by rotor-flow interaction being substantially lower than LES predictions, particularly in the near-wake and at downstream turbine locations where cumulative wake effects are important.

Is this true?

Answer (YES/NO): NO